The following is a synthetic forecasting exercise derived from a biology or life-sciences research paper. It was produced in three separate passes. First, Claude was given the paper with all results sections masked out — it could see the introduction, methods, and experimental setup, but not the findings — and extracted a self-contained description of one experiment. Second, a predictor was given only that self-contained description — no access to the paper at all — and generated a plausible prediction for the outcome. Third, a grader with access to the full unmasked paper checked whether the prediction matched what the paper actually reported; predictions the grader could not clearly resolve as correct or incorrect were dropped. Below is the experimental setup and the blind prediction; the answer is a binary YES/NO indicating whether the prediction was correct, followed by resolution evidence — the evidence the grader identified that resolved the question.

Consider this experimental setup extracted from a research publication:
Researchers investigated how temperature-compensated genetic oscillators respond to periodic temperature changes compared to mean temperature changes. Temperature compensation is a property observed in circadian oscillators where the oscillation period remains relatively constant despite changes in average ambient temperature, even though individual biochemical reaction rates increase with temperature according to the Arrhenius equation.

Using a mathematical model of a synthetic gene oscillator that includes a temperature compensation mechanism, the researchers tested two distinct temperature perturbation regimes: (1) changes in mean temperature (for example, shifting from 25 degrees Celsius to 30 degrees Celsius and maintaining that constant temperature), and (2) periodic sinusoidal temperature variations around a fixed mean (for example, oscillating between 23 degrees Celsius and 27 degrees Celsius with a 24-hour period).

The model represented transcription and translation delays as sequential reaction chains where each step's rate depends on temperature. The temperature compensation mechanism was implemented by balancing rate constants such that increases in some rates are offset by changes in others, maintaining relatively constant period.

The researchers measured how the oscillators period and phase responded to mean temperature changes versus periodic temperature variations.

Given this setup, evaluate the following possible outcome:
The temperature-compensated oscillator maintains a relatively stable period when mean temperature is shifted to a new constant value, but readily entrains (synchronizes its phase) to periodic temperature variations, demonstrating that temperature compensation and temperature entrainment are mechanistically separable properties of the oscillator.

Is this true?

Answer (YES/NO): NO